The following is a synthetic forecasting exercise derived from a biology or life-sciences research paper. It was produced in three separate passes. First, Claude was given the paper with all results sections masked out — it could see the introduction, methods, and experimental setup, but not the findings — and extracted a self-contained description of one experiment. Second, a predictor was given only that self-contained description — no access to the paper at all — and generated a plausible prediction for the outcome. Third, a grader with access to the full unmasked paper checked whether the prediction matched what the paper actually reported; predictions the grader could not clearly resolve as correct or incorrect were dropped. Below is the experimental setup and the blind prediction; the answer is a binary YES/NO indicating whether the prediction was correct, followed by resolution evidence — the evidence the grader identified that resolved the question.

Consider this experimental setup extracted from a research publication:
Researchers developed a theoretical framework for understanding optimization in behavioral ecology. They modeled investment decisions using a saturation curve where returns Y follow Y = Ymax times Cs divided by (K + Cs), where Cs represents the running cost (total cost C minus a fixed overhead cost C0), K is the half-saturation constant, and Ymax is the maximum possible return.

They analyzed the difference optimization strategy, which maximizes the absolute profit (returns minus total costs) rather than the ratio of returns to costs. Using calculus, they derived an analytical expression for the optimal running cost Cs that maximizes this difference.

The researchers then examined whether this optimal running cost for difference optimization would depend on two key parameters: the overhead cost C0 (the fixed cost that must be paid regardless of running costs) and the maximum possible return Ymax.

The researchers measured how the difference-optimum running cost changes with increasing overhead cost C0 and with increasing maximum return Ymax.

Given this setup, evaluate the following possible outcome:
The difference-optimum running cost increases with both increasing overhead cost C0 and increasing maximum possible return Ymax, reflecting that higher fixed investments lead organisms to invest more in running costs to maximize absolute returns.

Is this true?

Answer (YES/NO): NO